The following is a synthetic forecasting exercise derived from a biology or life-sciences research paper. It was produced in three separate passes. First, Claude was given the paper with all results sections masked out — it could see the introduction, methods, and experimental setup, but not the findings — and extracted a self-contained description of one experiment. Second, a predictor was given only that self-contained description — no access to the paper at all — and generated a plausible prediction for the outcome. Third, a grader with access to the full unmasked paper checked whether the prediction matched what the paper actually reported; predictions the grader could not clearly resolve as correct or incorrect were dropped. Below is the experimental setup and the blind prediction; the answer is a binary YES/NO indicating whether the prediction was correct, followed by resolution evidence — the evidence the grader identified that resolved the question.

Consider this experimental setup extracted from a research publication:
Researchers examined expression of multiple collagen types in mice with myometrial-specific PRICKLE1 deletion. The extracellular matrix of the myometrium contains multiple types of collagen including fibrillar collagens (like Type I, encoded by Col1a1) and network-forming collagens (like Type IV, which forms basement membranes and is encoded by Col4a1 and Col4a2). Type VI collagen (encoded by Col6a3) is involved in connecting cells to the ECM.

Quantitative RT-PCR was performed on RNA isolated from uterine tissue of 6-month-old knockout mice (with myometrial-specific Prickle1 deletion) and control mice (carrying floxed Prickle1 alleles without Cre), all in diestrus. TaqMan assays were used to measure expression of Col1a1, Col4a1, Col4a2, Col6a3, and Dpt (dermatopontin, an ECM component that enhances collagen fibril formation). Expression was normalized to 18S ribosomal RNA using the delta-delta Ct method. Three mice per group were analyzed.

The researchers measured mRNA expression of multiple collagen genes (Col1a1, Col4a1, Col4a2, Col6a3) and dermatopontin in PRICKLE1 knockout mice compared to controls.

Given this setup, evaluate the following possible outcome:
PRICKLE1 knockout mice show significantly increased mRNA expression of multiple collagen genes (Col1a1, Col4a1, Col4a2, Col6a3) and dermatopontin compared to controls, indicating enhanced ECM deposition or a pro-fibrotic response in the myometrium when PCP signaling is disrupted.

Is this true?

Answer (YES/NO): NO